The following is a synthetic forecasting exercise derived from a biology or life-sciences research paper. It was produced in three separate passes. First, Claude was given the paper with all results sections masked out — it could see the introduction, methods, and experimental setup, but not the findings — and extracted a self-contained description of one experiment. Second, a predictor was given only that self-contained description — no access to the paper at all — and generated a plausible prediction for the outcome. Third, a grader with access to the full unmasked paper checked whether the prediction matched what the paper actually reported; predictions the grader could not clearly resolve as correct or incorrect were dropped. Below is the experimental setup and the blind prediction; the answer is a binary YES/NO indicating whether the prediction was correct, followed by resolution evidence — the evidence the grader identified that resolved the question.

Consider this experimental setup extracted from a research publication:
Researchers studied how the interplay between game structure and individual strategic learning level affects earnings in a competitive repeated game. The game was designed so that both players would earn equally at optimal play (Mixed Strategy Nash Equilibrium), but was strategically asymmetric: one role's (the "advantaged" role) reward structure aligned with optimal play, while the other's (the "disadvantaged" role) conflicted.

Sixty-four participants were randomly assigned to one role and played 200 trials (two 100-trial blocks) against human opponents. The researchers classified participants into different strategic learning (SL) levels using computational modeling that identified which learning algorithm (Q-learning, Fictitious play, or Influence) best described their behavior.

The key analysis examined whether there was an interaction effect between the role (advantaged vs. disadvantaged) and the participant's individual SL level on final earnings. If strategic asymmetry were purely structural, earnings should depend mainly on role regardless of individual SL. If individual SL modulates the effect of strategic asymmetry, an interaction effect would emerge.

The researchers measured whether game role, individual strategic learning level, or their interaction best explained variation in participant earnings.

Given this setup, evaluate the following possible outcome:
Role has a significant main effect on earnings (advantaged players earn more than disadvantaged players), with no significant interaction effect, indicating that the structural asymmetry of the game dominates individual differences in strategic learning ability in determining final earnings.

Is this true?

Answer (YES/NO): NO